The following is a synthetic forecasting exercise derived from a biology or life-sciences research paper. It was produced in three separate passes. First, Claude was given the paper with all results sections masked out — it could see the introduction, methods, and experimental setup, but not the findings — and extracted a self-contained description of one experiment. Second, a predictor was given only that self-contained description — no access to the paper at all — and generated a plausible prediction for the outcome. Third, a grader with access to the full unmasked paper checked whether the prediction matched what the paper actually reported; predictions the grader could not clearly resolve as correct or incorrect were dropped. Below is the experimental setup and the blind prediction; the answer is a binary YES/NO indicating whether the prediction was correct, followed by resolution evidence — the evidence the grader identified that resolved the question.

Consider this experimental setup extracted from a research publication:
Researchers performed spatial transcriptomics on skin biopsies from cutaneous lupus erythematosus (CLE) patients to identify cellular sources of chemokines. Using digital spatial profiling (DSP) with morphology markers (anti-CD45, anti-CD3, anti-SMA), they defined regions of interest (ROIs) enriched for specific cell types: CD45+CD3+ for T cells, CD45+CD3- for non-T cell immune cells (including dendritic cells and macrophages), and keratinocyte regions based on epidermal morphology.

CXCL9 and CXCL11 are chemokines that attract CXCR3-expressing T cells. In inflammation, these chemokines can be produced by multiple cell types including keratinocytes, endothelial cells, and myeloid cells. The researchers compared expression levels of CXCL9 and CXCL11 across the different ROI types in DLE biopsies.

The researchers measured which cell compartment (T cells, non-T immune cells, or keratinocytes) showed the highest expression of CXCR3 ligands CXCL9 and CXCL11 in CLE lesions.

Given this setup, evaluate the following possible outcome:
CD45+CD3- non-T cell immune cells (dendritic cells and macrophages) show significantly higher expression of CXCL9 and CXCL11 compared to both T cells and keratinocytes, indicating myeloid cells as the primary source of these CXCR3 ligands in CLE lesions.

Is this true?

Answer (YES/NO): NO